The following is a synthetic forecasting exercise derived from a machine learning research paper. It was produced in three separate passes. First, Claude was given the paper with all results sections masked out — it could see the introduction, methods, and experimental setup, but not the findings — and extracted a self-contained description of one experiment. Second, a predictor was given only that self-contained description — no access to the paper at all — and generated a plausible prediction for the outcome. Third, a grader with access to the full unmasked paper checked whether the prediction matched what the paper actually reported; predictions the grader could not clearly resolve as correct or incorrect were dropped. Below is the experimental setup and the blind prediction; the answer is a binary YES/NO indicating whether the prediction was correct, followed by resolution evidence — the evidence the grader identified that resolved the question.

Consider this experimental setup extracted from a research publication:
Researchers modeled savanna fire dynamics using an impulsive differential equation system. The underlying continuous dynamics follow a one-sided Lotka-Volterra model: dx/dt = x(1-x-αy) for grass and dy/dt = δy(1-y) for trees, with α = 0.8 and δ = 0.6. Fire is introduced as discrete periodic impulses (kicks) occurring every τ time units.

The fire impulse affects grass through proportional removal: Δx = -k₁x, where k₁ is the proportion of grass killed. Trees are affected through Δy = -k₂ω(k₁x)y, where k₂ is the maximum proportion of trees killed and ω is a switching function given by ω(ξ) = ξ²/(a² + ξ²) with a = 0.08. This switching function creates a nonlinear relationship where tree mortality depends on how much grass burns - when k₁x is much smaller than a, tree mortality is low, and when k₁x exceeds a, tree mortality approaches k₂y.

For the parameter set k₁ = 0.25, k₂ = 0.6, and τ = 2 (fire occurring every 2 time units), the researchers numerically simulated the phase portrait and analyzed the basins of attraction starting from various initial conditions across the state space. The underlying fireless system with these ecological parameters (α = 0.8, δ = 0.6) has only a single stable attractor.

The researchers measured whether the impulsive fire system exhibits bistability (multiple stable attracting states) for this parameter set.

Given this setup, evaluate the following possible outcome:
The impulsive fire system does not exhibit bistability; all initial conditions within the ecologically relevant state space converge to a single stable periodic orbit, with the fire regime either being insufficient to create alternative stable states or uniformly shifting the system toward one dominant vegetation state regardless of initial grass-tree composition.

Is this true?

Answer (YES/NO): NO